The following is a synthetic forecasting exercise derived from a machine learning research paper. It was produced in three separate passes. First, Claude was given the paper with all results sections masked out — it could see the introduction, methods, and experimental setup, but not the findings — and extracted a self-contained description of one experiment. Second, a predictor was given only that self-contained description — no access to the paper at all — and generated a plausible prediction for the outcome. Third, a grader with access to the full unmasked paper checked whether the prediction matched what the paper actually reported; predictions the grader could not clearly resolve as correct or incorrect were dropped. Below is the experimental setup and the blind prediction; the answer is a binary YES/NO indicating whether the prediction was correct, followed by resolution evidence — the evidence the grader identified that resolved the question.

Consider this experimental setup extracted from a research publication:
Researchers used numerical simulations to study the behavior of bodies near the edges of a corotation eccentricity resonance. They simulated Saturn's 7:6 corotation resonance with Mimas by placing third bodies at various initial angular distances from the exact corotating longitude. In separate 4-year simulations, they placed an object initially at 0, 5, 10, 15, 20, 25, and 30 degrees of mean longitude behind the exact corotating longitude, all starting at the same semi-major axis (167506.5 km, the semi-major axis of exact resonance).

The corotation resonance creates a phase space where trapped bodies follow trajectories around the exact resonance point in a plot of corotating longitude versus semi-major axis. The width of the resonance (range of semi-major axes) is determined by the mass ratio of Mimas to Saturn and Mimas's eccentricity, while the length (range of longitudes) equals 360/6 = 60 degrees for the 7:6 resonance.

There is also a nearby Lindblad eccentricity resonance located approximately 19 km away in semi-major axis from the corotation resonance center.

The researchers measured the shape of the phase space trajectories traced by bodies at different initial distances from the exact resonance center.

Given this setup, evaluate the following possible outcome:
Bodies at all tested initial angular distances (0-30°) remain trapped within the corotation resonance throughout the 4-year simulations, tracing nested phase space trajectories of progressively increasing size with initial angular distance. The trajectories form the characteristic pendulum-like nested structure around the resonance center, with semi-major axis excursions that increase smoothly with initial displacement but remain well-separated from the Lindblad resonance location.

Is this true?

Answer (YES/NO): NO